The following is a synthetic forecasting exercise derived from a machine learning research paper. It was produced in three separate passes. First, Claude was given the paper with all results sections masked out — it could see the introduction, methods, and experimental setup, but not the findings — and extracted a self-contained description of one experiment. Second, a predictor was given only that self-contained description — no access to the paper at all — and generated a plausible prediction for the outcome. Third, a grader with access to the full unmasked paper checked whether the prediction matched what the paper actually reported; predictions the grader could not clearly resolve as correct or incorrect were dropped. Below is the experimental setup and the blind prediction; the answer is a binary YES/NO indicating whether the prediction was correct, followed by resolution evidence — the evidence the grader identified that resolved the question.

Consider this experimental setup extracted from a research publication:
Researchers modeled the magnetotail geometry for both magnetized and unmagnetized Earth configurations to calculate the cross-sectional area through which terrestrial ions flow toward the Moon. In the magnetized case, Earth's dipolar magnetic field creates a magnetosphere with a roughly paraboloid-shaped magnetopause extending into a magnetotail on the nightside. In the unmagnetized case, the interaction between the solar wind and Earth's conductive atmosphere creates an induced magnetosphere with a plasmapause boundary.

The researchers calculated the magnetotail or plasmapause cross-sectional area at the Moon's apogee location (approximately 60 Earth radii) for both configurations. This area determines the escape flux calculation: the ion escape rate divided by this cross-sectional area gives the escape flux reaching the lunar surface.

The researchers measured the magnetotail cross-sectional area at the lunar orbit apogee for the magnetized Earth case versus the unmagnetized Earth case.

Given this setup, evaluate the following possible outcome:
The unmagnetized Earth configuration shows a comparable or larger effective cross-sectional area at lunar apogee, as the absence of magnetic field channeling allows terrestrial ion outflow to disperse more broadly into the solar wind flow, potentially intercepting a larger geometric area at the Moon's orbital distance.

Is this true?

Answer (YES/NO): NO